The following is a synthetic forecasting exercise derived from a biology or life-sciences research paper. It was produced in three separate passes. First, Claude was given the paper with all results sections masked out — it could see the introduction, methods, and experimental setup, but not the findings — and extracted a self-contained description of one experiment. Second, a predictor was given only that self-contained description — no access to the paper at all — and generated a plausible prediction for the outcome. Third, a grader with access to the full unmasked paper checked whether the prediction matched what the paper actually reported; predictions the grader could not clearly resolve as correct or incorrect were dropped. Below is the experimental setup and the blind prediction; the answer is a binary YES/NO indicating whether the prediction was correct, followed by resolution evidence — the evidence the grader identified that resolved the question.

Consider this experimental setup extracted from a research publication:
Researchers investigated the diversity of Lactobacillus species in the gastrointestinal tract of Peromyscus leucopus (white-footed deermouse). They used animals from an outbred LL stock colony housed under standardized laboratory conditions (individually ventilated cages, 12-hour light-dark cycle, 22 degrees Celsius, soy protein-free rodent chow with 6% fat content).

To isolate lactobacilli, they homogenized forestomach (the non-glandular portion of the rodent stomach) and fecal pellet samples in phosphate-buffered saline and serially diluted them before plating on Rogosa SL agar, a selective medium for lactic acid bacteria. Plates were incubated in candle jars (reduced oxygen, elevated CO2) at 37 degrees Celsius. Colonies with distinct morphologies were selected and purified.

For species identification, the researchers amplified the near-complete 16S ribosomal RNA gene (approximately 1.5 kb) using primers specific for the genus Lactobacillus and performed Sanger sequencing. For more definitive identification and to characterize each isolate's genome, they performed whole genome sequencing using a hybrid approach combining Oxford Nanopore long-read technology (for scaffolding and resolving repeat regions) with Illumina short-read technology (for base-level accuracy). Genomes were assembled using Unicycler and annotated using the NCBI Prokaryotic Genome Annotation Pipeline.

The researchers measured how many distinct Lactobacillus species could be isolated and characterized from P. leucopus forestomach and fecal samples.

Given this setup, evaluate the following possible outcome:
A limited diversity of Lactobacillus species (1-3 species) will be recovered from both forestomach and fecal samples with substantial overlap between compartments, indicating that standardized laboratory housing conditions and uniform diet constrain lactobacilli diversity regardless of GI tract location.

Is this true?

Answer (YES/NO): NO